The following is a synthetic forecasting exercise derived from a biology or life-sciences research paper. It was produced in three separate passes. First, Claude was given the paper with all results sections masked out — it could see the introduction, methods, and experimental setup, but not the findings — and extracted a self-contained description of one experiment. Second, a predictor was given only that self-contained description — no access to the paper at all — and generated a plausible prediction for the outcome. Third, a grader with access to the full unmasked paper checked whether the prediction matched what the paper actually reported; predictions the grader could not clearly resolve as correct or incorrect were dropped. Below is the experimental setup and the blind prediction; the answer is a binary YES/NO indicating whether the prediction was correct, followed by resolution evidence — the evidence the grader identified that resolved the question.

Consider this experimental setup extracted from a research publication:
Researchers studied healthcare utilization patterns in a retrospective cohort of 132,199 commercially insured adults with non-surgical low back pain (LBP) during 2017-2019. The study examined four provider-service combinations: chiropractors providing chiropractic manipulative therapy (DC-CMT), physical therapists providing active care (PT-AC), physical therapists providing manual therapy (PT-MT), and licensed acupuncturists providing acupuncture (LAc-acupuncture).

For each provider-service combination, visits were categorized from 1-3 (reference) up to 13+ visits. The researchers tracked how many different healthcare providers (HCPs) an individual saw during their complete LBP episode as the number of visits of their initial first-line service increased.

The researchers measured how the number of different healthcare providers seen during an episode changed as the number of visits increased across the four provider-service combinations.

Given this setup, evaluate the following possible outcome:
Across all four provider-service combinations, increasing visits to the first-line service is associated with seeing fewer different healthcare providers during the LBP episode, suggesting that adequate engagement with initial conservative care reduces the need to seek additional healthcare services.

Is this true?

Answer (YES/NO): NO